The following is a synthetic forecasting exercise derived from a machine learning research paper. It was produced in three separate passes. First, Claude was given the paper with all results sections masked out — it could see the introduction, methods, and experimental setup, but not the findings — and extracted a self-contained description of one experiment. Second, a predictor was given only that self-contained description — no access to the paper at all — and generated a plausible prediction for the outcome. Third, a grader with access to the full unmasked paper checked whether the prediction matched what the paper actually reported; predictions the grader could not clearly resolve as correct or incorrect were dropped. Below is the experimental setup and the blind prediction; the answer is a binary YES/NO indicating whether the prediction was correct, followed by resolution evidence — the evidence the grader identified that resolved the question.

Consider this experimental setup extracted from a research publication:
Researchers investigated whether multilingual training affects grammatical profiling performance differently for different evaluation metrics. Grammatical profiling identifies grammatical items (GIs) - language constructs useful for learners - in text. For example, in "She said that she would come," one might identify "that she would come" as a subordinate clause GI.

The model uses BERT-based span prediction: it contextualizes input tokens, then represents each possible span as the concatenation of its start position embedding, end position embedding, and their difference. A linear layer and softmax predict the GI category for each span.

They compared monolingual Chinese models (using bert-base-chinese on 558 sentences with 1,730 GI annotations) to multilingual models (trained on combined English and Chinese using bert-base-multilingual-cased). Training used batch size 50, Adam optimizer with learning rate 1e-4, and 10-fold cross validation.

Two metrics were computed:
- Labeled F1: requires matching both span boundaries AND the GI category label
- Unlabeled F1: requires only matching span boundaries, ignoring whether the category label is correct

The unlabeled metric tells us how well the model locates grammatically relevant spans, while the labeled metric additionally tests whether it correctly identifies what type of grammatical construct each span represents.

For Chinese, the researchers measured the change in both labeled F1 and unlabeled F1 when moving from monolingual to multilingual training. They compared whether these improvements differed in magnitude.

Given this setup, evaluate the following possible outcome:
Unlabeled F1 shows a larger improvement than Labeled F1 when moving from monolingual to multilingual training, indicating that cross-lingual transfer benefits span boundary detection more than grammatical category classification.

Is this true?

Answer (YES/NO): YES